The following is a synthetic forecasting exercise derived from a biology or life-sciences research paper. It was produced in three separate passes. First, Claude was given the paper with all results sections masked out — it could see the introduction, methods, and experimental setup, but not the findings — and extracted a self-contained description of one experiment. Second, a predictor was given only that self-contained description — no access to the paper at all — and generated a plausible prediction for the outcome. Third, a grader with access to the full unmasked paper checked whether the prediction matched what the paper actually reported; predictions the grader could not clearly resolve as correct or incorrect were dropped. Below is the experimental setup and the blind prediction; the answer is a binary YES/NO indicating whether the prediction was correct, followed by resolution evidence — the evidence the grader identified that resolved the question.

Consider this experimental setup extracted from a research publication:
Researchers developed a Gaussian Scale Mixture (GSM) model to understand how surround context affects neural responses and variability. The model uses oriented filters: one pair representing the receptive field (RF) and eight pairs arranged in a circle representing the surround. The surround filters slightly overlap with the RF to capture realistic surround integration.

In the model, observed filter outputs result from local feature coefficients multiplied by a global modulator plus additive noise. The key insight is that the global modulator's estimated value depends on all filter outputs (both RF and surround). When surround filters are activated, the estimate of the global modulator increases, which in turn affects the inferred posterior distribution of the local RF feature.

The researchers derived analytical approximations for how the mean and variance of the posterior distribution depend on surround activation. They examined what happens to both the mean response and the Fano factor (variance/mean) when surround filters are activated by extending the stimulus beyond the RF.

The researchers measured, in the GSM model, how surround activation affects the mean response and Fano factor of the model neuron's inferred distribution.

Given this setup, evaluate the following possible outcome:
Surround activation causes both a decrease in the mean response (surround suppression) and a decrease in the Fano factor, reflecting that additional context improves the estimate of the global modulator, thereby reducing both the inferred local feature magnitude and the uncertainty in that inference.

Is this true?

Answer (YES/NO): YES